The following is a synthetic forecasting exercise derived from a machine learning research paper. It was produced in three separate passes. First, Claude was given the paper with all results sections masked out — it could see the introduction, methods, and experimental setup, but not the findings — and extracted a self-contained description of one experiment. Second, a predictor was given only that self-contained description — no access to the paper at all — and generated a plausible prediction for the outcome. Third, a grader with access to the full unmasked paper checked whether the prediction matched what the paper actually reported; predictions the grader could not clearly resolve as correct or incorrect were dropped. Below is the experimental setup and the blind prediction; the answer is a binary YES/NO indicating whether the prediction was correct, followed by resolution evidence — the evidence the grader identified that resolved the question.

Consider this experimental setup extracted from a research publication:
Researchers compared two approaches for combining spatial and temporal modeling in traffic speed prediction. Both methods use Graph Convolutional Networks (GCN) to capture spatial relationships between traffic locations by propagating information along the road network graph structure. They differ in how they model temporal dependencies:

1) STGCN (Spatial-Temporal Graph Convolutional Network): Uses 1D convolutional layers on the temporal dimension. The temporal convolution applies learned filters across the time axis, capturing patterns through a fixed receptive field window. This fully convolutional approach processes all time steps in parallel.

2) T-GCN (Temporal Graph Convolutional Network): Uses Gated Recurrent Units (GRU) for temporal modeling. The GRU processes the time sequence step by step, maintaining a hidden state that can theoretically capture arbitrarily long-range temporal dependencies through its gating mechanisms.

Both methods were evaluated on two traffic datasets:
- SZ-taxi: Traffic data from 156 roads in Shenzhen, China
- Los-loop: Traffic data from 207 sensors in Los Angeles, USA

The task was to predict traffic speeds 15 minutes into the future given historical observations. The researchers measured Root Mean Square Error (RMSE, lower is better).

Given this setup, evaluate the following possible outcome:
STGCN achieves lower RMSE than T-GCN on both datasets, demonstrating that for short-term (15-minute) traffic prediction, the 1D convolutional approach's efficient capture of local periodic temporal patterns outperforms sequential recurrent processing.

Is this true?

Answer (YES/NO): NO